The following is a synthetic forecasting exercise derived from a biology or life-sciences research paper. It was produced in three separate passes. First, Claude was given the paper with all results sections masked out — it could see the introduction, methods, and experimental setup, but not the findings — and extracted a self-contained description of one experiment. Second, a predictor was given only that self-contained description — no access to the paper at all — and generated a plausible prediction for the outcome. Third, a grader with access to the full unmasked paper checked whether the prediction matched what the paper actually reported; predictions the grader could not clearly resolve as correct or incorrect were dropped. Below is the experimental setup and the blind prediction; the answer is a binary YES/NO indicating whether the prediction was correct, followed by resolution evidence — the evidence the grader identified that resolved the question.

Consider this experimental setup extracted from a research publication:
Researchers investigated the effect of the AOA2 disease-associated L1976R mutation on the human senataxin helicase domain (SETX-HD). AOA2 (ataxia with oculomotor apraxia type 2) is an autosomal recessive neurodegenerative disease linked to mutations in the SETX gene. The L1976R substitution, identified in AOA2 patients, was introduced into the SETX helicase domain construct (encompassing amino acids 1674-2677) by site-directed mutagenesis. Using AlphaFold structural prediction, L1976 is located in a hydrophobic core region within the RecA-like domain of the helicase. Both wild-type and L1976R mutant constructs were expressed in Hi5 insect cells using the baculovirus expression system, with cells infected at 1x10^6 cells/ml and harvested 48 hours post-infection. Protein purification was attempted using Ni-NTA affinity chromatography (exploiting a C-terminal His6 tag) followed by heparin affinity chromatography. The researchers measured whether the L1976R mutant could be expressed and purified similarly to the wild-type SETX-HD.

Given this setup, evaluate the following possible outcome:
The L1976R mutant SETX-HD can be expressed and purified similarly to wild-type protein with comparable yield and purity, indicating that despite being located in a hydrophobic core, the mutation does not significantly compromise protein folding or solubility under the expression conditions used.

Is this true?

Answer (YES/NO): NO